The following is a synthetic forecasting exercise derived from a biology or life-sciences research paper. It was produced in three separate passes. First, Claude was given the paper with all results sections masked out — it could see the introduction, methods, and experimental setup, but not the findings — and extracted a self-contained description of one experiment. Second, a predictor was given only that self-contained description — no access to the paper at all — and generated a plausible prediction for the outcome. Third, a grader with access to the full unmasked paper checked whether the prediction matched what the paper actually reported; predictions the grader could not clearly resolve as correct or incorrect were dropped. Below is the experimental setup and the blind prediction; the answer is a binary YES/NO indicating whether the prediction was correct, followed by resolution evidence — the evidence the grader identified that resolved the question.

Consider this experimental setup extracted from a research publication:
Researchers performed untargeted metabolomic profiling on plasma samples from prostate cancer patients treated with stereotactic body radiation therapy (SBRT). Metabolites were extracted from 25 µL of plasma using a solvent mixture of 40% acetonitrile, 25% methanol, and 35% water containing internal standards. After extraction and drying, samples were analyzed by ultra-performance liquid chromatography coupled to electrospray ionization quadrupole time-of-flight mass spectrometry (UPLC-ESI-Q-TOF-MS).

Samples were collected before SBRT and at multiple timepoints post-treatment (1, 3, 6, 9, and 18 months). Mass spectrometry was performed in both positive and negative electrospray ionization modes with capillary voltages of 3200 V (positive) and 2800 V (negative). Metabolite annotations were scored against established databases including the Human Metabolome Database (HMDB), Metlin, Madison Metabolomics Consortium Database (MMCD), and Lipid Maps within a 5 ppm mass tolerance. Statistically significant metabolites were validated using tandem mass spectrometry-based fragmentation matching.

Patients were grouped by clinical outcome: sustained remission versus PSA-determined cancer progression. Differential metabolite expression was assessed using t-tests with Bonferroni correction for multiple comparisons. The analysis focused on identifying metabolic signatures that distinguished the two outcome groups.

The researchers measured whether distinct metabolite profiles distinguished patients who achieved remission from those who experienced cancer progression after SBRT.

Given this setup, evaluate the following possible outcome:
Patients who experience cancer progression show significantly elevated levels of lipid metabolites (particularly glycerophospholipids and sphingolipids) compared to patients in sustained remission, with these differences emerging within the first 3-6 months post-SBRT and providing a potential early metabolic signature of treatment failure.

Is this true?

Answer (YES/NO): NO